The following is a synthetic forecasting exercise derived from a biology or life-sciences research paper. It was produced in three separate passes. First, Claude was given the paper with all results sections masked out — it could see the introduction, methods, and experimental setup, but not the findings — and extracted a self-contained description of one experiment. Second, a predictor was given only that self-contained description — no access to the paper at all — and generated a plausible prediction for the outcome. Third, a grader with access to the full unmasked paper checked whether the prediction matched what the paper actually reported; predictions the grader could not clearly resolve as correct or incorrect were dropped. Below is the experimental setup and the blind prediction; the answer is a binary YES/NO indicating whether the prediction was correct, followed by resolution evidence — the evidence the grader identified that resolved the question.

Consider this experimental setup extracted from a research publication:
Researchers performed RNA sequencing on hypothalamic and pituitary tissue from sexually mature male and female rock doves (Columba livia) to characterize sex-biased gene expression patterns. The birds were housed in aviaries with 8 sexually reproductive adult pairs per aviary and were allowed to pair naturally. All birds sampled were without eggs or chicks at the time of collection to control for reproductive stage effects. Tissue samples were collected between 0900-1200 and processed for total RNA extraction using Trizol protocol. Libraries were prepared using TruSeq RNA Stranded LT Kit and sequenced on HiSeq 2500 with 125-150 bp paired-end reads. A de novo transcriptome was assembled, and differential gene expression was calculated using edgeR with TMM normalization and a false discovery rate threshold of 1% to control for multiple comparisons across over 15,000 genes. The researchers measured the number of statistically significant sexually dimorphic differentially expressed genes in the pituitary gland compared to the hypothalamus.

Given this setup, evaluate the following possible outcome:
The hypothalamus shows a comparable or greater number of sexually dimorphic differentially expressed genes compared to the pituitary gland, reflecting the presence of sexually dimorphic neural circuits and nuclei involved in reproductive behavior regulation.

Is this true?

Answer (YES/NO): NO